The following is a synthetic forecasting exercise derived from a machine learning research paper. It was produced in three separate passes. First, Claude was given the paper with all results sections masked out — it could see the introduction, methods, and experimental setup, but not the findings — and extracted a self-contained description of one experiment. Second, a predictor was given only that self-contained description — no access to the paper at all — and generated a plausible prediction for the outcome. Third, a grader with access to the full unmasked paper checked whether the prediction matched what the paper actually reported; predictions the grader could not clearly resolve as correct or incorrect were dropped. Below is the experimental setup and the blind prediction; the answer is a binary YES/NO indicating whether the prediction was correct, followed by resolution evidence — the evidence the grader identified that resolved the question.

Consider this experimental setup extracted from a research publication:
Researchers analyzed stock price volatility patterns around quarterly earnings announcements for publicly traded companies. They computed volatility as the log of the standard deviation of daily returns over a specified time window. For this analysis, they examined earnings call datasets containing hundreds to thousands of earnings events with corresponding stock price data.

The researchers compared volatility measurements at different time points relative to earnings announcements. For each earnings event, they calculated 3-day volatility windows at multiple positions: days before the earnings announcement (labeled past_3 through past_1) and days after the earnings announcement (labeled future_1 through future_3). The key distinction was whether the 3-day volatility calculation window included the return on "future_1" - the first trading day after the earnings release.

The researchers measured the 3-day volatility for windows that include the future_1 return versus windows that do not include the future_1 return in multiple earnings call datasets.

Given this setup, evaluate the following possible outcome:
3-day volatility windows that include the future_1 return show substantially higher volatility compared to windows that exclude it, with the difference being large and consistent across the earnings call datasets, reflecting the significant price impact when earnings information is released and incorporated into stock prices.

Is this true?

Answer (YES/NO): YES